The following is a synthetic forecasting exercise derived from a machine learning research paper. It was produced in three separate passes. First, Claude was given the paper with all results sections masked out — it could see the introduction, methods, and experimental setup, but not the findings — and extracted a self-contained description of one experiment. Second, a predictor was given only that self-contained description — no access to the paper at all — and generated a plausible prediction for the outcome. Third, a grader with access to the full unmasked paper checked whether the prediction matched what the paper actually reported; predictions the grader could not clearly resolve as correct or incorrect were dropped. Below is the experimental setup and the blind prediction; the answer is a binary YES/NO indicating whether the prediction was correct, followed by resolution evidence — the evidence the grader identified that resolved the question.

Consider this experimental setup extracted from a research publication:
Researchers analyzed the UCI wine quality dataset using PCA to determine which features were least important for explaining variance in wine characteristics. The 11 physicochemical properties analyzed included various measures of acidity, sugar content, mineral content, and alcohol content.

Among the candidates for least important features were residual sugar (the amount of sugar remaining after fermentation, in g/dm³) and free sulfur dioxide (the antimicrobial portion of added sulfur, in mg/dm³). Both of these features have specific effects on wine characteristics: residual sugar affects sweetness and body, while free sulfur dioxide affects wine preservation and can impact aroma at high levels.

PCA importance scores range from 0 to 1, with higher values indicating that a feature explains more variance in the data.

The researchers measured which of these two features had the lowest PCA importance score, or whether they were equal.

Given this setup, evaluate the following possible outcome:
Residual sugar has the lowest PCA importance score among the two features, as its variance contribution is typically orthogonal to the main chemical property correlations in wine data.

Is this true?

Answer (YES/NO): NO